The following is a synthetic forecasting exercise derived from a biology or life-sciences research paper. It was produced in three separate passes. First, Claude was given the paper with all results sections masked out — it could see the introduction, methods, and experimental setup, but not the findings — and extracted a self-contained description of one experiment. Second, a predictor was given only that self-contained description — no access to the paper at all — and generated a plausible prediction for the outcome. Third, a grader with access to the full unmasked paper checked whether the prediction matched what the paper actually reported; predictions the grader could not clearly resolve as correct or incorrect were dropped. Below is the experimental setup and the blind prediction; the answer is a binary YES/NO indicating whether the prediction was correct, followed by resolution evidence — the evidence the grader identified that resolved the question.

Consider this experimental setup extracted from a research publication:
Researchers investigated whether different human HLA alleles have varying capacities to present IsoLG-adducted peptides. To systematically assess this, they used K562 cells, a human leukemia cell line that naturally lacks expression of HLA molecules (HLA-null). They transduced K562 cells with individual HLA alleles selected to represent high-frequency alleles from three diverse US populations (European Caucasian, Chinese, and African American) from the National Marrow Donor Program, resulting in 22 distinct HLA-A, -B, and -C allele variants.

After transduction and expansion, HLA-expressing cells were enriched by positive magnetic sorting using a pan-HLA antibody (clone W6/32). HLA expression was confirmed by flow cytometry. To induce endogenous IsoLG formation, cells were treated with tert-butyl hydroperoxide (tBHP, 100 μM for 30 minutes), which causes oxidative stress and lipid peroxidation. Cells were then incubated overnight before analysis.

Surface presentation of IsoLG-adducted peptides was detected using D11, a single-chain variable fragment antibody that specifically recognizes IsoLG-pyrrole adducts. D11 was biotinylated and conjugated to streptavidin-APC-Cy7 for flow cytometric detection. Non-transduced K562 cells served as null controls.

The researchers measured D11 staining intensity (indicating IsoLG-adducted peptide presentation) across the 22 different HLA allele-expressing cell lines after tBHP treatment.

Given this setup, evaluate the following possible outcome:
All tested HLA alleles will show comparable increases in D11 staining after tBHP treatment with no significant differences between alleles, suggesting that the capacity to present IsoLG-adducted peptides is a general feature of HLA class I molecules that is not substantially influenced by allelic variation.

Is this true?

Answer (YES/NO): NO